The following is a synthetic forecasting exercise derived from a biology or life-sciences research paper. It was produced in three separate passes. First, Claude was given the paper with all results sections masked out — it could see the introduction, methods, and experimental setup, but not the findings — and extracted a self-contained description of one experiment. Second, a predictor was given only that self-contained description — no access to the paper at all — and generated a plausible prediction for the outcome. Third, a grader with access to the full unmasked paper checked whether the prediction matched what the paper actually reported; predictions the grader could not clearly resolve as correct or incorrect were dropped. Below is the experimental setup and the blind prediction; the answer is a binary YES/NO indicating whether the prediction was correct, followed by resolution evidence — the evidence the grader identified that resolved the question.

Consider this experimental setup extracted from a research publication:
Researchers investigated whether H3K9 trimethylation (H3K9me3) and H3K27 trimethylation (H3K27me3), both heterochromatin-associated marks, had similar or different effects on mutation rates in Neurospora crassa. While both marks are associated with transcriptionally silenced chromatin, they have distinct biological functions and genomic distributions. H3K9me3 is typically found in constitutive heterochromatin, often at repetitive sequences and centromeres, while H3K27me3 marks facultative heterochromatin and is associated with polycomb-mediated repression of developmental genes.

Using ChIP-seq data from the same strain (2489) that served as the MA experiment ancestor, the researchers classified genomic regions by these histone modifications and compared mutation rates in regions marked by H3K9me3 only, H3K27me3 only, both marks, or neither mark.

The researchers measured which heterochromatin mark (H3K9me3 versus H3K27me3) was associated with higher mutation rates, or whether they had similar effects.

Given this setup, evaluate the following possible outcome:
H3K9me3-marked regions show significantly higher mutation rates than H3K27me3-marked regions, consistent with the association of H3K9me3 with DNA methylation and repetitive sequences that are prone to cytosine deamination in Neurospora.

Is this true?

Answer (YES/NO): NO